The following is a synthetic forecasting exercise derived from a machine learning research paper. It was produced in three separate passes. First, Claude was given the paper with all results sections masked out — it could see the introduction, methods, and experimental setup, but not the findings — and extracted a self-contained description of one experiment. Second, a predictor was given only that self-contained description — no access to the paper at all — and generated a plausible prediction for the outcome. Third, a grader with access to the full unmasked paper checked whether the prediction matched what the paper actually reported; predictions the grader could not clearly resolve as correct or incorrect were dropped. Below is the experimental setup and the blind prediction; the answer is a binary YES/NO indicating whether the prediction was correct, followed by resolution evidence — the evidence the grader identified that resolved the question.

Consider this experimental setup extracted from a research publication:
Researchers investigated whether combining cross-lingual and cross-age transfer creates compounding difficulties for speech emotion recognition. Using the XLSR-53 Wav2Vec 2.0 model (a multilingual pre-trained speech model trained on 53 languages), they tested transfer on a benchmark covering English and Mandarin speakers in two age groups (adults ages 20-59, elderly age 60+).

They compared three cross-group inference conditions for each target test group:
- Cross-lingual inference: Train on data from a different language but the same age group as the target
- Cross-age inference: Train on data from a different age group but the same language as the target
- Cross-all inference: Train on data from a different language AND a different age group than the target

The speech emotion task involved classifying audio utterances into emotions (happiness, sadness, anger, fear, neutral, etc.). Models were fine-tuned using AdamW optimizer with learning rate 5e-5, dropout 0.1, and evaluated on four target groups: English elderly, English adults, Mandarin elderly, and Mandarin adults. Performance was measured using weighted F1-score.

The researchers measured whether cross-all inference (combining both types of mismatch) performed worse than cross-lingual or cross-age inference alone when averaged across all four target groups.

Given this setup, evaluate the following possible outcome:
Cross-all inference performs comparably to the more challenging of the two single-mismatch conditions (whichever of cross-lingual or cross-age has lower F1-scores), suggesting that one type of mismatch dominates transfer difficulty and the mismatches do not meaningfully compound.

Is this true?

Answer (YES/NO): NO